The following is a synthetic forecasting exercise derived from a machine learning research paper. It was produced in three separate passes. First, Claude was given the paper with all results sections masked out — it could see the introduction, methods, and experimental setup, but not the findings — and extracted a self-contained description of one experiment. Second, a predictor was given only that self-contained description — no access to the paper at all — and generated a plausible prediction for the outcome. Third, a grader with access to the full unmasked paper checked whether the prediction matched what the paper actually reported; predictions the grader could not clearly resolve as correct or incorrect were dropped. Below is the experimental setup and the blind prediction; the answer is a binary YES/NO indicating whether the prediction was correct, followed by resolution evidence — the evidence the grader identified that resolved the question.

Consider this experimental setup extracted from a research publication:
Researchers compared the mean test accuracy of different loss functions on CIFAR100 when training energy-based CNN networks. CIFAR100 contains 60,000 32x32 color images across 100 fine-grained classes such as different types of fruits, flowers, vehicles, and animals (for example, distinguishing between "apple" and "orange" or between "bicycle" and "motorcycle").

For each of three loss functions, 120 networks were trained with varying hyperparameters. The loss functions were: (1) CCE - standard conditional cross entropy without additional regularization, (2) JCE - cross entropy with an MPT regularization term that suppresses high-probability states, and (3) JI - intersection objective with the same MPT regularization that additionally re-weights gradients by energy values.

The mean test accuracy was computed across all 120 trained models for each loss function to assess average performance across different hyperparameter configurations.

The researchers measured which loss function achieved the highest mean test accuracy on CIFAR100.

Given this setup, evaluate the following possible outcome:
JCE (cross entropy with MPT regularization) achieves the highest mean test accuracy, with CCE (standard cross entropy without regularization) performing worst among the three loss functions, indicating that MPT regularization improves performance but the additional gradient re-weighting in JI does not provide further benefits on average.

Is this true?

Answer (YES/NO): NO